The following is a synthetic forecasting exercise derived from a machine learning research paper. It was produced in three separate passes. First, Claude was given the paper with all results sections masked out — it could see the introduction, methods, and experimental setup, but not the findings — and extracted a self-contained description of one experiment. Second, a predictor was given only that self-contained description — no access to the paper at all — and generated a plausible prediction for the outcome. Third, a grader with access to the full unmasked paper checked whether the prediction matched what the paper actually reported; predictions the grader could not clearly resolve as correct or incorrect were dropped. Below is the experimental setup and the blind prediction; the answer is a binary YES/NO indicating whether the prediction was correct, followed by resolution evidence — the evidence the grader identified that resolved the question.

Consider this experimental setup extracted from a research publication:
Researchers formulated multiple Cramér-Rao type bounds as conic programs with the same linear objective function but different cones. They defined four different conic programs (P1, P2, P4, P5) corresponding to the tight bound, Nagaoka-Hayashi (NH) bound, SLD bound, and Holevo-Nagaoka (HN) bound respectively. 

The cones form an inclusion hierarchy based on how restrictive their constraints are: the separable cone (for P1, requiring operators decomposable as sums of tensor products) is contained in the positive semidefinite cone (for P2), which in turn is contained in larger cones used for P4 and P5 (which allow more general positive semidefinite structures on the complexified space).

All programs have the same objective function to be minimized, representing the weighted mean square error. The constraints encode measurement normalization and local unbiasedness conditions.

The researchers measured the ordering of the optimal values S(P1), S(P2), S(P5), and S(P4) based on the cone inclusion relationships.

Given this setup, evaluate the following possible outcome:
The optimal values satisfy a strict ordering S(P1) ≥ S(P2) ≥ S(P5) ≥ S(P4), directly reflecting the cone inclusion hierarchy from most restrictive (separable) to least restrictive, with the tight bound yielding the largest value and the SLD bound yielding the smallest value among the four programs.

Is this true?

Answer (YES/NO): YES